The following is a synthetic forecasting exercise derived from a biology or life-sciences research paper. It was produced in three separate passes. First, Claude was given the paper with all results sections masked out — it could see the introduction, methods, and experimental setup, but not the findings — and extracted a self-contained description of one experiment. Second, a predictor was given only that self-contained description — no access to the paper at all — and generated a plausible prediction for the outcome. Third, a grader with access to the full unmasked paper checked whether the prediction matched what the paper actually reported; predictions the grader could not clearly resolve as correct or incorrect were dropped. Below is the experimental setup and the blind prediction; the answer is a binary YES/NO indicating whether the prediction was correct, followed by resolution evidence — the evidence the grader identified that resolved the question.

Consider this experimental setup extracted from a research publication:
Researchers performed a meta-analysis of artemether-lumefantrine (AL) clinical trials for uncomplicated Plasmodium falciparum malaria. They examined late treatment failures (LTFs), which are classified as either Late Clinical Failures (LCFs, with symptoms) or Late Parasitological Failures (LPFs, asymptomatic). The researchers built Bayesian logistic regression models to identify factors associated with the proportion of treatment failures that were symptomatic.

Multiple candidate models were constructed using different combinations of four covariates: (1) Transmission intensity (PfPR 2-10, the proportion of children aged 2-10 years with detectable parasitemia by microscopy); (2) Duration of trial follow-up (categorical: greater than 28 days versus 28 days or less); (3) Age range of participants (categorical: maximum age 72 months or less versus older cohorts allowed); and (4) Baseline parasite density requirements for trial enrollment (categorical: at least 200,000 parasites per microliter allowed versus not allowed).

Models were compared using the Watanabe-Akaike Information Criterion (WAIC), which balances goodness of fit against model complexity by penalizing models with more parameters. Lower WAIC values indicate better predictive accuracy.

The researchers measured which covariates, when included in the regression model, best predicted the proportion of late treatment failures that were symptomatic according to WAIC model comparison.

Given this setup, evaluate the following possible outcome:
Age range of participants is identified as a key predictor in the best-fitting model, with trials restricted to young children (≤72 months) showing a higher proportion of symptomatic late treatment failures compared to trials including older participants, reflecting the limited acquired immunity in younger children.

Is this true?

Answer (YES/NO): YES